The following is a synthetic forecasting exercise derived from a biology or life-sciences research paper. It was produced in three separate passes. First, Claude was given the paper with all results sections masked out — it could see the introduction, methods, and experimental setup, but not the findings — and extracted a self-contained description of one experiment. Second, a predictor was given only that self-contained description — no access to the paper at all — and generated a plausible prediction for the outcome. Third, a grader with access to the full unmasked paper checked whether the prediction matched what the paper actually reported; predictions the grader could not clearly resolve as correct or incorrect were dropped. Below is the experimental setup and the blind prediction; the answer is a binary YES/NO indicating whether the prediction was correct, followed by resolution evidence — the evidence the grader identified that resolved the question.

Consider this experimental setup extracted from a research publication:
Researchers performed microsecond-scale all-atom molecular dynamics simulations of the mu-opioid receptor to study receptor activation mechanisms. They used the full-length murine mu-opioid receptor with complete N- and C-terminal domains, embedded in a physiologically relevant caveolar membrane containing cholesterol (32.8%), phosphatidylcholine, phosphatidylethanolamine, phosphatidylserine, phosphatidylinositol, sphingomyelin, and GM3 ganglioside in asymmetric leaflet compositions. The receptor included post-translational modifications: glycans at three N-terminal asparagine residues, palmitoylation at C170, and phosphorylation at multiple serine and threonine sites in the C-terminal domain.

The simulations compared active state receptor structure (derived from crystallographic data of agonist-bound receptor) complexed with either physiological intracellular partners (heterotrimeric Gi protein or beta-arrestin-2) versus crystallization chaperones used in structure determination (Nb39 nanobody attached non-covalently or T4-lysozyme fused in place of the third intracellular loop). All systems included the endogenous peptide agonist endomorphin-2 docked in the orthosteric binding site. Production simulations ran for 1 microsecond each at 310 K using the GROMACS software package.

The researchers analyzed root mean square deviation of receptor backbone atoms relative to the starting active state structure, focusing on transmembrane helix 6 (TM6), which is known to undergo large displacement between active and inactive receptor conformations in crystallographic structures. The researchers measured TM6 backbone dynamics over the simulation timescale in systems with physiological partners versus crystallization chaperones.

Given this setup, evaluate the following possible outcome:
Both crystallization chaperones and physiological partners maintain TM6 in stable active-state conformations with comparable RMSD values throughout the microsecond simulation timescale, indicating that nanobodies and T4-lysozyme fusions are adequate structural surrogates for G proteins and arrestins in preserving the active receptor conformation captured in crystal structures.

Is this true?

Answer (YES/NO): NO